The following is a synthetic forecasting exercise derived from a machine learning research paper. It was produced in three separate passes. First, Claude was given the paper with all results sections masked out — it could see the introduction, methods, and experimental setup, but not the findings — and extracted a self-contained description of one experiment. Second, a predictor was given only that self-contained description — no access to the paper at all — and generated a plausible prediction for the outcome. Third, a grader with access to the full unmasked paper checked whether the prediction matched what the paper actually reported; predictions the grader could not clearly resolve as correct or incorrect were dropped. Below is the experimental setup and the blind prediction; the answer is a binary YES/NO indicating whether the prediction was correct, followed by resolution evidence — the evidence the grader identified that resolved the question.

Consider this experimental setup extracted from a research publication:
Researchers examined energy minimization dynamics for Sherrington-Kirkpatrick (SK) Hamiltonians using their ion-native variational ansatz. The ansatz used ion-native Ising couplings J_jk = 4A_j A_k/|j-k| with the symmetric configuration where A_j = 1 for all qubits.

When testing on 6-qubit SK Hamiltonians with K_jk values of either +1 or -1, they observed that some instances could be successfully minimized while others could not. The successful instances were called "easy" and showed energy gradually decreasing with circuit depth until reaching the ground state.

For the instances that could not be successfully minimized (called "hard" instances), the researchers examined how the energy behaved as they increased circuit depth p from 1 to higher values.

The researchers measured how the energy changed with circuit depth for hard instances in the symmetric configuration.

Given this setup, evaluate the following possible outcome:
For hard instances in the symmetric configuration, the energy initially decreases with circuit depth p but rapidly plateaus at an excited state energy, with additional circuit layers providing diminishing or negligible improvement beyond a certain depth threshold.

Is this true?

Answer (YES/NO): NO